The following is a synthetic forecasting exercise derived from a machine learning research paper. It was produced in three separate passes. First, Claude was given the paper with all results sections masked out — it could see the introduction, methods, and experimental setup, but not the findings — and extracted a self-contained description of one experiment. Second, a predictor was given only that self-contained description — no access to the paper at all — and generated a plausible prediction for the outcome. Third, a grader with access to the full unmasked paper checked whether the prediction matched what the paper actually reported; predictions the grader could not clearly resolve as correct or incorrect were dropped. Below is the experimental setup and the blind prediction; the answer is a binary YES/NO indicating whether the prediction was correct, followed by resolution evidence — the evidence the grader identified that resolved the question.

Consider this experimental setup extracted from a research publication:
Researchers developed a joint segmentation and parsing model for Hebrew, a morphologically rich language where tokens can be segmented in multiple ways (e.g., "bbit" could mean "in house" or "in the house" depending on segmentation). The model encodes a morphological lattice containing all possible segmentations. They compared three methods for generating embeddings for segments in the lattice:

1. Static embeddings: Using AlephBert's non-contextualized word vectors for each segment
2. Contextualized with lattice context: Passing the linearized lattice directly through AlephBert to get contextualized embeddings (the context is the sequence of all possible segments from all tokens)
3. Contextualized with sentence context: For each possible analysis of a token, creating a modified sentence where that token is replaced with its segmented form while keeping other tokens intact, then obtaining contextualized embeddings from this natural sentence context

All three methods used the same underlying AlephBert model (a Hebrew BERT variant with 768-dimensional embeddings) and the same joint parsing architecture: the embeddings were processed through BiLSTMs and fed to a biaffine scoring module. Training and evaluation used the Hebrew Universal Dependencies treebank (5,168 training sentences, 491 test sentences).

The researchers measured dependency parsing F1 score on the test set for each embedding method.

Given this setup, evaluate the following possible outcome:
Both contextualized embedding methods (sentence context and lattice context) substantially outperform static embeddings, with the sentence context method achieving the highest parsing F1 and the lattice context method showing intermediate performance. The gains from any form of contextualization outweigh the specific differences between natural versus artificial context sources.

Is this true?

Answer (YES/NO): YES